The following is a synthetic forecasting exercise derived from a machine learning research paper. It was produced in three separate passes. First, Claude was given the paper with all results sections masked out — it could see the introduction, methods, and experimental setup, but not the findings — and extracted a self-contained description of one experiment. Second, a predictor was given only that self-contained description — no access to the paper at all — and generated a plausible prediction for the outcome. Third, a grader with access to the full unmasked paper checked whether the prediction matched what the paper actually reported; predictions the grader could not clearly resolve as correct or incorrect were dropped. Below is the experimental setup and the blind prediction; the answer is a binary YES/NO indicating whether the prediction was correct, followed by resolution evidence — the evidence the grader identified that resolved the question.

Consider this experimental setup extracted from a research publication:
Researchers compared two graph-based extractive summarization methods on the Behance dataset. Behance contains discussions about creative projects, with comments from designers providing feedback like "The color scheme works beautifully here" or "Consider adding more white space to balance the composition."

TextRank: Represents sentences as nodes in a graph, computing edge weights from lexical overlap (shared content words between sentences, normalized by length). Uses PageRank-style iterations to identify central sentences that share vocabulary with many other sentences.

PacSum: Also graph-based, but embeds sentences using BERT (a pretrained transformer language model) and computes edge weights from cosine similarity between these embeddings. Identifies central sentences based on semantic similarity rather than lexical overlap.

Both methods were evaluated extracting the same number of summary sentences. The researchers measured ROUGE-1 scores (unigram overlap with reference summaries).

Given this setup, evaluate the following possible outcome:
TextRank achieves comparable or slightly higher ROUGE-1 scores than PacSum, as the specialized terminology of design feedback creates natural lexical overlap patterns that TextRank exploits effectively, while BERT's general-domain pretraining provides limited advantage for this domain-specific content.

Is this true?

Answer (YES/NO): NO